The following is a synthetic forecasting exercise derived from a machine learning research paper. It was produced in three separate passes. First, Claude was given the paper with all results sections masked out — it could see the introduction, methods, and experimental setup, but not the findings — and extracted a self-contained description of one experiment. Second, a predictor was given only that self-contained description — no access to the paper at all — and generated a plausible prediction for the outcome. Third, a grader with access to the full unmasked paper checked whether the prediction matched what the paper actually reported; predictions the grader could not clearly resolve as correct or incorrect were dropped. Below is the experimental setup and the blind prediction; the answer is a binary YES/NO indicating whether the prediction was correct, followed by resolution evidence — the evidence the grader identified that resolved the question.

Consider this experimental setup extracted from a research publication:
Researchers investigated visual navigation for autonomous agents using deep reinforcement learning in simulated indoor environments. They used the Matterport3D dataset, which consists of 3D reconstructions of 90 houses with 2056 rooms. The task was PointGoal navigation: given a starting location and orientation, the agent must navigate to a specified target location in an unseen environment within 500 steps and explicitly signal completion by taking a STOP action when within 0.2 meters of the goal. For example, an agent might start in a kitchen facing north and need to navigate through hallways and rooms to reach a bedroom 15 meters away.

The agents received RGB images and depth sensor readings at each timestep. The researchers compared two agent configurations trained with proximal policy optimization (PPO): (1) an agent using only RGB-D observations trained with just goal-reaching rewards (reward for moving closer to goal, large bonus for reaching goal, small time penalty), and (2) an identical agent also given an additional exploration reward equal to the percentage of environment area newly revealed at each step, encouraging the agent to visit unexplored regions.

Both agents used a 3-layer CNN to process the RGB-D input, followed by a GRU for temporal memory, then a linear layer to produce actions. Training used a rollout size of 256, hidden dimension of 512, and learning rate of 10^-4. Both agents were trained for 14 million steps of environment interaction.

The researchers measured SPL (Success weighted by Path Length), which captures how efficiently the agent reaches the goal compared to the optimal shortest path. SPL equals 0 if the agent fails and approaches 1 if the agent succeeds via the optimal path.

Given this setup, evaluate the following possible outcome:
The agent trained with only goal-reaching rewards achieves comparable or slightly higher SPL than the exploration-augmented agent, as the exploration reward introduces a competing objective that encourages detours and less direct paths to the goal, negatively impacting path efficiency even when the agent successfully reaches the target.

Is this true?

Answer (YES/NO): NO